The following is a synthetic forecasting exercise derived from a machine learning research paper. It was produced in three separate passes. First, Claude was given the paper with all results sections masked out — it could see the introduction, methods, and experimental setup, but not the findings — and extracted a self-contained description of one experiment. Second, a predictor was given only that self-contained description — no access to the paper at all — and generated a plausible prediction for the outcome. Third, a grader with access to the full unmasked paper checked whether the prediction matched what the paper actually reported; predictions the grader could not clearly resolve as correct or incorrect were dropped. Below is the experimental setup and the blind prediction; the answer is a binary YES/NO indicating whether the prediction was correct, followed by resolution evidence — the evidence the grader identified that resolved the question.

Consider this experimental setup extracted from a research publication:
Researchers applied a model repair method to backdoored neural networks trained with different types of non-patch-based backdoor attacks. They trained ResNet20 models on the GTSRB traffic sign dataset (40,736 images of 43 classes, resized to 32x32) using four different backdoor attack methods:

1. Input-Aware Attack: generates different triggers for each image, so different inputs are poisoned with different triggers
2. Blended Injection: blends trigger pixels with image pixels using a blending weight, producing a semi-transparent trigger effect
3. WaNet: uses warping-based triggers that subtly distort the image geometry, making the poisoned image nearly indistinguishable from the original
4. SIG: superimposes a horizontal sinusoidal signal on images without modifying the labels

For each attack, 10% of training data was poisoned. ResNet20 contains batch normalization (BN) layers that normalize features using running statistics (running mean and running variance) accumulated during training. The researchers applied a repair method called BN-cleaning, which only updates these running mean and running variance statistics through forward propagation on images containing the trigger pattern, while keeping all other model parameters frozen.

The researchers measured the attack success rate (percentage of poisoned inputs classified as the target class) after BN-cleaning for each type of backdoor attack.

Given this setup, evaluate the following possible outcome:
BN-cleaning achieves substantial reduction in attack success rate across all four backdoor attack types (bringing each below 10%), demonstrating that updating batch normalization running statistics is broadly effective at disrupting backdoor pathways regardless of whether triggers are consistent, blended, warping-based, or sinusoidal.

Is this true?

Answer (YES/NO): YES